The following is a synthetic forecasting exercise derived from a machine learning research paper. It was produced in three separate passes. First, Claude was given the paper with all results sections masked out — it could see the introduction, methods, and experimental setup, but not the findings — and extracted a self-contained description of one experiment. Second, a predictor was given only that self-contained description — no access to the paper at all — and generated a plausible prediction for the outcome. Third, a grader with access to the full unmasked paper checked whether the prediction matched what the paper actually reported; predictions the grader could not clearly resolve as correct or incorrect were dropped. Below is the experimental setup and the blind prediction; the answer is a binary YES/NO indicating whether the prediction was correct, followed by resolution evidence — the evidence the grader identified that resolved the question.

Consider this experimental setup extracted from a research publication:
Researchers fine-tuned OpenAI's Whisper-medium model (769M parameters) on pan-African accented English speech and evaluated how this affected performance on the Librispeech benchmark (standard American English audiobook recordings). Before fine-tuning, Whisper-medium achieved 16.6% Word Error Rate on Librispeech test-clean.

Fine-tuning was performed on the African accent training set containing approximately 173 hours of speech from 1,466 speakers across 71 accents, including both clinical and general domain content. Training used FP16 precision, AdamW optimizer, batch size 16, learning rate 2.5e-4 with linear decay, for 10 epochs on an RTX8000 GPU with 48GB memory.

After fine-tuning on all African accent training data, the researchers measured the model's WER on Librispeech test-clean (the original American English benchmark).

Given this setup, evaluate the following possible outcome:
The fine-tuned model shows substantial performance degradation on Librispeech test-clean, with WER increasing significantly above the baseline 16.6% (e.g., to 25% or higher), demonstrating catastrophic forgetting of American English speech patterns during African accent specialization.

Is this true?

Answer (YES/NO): YES